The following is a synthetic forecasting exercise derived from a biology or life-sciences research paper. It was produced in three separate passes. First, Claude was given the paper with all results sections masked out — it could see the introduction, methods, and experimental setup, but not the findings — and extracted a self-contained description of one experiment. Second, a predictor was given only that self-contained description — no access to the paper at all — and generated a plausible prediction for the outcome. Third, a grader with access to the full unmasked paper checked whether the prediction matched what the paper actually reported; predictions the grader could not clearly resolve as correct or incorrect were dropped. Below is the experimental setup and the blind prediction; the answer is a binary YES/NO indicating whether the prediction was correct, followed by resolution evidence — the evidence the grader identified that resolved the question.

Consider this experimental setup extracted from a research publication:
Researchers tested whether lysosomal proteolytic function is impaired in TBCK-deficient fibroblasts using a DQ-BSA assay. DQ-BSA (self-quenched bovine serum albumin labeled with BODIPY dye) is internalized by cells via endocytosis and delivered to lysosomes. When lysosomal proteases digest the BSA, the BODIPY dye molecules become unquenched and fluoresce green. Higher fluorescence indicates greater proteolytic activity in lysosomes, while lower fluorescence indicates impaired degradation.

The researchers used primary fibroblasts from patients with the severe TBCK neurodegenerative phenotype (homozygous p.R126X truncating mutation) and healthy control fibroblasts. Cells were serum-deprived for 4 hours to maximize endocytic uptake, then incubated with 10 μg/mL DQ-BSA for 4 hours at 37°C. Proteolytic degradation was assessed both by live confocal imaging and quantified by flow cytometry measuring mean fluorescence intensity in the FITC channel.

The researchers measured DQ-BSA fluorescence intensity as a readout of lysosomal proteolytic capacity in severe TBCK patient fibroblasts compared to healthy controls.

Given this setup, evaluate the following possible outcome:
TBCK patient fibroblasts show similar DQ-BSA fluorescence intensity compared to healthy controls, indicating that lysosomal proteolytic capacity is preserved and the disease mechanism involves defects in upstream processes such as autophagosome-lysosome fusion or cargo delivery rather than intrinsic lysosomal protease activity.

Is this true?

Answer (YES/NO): NO